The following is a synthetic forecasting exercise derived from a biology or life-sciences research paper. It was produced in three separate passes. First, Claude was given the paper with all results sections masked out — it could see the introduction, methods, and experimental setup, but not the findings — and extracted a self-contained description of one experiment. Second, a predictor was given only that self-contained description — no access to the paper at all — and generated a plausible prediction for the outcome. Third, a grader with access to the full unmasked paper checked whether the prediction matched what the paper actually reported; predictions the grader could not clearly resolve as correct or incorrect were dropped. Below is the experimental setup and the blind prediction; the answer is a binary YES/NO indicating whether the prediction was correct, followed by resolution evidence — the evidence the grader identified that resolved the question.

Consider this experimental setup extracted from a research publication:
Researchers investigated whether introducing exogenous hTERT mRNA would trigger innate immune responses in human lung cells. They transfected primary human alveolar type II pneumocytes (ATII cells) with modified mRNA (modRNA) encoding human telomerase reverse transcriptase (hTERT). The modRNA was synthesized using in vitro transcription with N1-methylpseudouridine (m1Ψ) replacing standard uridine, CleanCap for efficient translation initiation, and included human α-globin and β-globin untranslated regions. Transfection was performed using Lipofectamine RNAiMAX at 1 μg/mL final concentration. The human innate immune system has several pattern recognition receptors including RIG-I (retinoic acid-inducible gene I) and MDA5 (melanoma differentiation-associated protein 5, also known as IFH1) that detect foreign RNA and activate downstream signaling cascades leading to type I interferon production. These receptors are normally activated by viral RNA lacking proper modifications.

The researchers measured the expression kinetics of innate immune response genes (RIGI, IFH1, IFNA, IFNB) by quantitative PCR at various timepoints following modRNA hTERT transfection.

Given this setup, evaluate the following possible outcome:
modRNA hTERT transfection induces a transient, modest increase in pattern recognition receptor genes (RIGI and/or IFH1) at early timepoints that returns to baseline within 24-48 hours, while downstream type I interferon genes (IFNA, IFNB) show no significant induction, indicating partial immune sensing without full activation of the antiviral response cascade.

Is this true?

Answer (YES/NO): NO